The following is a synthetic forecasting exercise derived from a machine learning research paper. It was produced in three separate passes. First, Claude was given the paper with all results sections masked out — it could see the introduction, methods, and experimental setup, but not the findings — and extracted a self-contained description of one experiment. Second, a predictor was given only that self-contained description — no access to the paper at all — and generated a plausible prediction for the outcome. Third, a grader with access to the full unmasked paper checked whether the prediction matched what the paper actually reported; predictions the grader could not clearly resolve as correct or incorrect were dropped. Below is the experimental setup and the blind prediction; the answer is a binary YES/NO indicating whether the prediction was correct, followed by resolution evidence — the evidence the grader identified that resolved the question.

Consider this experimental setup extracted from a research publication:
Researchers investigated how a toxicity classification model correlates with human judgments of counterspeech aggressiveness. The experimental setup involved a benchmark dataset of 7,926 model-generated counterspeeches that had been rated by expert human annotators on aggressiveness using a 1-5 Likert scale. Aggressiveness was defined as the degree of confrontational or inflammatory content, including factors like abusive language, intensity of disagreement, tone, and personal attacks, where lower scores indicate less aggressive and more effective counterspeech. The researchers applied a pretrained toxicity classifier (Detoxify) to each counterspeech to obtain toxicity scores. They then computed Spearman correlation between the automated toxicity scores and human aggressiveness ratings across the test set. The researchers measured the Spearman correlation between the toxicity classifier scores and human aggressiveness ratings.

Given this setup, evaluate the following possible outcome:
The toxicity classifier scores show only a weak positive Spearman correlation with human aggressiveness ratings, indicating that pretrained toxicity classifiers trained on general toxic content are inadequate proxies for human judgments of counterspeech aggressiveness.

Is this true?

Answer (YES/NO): NO